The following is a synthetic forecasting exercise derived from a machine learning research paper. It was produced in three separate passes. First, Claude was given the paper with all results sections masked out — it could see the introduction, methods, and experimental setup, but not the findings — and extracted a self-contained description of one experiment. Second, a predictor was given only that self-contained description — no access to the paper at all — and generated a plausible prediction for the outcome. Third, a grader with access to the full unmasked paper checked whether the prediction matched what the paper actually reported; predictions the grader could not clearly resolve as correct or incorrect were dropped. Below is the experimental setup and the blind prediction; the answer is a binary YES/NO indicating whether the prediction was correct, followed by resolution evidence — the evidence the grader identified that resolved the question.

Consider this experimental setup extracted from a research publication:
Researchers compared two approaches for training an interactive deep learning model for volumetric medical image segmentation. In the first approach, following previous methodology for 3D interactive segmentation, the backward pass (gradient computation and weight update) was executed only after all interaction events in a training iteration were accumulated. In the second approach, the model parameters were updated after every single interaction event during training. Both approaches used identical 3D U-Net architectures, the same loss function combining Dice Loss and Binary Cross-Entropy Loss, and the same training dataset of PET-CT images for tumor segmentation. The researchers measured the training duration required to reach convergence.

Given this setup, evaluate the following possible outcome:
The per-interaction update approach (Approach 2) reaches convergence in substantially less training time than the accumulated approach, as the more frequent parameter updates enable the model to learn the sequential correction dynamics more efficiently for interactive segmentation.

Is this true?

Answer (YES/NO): YES